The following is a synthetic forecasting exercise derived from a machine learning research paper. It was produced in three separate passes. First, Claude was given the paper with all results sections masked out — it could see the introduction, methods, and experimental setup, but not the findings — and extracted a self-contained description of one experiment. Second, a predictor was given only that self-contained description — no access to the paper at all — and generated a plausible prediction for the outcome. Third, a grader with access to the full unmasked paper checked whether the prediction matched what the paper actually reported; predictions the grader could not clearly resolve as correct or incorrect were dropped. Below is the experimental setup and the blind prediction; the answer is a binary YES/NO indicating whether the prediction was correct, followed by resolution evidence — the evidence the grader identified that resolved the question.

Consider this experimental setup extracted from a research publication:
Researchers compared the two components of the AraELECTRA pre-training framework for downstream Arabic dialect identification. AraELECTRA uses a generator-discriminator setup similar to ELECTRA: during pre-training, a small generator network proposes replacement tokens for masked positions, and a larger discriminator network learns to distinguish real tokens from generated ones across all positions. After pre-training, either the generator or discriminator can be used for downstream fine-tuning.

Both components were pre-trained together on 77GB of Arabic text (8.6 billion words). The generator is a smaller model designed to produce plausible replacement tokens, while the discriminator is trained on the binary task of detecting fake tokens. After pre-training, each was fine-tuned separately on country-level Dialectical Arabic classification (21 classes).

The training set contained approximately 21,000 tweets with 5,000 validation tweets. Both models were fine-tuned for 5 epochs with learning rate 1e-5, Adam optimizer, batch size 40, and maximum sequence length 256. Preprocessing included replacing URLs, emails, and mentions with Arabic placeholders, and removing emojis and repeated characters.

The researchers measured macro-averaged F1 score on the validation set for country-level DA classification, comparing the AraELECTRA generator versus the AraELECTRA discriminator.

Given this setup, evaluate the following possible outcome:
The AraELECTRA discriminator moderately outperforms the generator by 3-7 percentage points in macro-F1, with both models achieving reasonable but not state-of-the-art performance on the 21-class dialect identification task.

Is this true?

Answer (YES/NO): NO